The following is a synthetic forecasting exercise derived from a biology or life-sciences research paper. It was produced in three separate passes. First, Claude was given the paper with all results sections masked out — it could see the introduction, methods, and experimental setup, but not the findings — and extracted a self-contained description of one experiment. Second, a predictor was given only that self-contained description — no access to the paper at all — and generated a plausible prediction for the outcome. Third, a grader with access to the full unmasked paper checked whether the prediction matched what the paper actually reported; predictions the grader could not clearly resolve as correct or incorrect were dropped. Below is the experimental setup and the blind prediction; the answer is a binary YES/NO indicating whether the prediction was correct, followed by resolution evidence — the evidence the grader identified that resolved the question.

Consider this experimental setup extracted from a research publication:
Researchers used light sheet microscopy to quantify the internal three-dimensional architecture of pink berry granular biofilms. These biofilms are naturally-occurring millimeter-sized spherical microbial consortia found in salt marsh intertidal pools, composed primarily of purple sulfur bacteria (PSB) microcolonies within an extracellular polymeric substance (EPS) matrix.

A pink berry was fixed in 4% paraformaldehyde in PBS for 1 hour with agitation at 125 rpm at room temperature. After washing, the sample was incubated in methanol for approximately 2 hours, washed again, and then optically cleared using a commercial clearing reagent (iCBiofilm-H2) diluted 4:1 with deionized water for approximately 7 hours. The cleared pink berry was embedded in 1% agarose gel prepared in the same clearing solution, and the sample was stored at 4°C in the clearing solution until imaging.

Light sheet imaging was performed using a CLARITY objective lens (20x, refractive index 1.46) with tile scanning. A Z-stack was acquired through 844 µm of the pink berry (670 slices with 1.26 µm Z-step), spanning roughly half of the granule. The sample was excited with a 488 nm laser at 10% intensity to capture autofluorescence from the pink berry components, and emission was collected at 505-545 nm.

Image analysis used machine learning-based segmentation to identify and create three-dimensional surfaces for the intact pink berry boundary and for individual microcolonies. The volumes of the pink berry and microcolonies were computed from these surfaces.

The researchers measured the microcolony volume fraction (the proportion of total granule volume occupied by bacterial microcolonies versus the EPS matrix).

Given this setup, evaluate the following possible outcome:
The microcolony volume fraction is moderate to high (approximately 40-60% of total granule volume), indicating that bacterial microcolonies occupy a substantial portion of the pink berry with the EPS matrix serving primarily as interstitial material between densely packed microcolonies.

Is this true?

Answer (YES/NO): NO